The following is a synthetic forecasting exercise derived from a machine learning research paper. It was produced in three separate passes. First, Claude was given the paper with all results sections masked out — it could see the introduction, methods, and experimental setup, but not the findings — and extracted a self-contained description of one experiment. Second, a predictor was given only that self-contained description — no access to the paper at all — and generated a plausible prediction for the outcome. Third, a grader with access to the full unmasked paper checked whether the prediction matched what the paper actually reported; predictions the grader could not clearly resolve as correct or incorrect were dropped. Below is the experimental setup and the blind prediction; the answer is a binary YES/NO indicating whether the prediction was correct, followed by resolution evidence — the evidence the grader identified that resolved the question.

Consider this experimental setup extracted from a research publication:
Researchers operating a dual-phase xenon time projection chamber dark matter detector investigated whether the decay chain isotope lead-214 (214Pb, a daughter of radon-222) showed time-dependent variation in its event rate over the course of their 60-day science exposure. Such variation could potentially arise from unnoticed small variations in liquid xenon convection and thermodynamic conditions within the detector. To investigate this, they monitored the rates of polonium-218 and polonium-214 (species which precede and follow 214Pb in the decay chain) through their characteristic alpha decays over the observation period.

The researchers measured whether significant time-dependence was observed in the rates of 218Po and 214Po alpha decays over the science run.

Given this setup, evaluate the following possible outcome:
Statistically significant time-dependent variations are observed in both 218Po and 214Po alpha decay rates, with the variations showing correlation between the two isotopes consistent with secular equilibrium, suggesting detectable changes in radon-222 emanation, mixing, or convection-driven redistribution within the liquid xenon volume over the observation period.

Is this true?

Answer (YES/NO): NO